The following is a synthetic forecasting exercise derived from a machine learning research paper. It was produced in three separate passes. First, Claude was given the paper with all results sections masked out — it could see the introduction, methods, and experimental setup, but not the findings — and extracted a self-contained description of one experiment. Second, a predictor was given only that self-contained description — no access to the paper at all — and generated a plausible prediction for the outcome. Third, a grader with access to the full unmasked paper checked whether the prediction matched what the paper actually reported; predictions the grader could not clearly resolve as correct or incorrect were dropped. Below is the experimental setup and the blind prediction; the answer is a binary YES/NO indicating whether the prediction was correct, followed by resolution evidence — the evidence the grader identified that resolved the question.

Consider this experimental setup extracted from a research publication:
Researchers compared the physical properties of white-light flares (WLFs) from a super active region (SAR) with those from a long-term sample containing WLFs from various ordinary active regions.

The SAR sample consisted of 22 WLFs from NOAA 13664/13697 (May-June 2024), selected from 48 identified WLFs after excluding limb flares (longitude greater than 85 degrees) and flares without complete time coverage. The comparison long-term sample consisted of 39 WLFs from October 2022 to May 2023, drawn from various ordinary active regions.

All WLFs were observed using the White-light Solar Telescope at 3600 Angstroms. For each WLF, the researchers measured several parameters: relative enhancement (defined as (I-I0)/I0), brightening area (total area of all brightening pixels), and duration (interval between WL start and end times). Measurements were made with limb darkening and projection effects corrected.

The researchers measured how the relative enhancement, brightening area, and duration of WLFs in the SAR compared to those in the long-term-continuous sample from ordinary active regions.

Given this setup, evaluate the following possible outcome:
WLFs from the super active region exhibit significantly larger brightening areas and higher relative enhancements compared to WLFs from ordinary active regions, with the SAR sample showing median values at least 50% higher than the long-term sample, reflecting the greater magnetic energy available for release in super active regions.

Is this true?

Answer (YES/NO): NO